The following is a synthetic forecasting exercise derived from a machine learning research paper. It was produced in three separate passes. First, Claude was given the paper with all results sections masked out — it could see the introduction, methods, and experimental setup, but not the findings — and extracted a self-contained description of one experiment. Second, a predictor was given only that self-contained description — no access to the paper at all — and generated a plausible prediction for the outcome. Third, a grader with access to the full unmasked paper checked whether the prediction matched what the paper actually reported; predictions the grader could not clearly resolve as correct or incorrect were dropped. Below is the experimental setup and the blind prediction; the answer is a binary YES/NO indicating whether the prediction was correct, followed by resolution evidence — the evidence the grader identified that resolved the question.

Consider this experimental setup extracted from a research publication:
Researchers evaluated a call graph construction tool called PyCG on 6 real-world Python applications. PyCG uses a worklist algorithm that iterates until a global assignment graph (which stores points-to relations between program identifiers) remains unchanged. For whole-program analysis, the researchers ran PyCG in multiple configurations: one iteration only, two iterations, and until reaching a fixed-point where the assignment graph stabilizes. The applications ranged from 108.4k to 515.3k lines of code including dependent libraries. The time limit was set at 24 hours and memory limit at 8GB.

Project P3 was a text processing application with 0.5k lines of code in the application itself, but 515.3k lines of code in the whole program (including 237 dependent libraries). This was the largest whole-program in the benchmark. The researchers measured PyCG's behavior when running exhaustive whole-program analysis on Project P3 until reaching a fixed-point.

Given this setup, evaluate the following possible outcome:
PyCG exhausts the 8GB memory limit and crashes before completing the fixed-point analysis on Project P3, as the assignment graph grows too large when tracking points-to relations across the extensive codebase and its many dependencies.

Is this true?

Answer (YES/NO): NO